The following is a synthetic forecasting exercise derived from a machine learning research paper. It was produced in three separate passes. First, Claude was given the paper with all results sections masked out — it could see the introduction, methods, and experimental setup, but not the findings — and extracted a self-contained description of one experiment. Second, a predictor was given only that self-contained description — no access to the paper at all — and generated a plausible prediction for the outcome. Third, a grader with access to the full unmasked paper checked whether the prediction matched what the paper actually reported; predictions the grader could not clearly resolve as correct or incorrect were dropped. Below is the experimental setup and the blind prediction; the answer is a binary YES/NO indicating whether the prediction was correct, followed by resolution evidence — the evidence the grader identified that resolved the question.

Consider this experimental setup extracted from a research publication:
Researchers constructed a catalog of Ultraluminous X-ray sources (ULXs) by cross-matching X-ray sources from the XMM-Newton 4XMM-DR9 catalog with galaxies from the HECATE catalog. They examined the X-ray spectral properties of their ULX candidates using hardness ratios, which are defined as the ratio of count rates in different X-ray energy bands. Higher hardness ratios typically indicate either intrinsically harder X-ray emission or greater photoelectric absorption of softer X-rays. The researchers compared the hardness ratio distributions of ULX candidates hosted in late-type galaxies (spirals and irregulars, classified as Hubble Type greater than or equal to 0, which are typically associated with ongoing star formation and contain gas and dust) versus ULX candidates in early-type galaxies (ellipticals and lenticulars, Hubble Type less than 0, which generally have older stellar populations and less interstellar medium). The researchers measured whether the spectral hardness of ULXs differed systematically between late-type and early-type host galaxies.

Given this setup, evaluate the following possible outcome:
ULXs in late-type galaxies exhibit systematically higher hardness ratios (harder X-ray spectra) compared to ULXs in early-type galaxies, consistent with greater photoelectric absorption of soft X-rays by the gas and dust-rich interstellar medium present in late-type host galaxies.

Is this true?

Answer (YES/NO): YES